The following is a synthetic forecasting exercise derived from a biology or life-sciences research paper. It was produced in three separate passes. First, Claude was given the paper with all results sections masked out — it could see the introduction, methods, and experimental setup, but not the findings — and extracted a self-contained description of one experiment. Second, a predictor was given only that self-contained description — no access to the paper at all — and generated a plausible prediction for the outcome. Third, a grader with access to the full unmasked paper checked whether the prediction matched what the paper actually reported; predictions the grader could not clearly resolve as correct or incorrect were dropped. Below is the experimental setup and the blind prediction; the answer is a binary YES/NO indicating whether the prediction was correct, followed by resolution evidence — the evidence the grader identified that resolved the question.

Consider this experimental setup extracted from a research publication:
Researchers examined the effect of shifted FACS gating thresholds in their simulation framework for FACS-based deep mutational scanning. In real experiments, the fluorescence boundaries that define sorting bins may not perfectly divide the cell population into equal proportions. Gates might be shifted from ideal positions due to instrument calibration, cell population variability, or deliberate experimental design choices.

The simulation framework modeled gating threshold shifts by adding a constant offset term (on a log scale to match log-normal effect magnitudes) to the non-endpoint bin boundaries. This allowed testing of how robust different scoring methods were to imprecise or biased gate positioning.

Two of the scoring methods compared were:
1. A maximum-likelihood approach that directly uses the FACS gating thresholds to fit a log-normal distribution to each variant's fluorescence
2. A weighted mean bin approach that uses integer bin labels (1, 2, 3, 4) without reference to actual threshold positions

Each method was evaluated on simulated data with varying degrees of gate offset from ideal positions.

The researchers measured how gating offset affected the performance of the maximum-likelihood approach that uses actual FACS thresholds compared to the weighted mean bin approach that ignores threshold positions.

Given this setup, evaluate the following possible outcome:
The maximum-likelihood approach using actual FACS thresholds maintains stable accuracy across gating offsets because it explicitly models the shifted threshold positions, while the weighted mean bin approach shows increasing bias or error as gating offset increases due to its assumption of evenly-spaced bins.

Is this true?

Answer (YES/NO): NO